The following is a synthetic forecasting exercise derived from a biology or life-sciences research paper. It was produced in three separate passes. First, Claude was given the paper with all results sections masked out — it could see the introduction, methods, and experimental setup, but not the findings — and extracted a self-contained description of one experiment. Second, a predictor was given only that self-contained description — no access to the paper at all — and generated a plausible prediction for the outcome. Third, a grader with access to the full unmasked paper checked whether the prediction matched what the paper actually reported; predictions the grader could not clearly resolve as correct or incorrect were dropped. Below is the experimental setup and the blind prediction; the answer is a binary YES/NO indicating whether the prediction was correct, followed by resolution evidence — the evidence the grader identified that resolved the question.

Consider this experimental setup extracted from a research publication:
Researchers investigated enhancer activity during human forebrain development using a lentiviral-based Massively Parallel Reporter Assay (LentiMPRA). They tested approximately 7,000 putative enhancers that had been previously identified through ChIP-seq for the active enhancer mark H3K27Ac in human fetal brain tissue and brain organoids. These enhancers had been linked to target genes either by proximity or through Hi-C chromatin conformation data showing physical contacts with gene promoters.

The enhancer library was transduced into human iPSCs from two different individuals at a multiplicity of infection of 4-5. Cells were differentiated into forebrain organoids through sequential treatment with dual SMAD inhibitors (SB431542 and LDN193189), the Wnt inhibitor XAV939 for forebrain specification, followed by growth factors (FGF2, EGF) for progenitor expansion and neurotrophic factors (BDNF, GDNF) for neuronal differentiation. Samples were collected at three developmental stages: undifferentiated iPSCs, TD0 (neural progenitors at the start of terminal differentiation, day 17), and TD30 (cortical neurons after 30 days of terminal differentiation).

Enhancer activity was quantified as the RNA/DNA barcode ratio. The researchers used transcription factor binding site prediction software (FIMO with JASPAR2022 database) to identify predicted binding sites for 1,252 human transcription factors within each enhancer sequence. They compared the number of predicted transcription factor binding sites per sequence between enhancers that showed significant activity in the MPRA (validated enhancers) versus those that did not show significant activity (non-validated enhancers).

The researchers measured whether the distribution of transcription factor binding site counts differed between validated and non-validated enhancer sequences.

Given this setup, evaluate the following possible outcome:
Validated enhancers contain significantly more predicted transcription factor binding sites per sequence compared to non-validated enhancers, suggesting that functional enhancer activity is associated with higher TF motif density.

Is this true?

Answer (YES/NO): NO